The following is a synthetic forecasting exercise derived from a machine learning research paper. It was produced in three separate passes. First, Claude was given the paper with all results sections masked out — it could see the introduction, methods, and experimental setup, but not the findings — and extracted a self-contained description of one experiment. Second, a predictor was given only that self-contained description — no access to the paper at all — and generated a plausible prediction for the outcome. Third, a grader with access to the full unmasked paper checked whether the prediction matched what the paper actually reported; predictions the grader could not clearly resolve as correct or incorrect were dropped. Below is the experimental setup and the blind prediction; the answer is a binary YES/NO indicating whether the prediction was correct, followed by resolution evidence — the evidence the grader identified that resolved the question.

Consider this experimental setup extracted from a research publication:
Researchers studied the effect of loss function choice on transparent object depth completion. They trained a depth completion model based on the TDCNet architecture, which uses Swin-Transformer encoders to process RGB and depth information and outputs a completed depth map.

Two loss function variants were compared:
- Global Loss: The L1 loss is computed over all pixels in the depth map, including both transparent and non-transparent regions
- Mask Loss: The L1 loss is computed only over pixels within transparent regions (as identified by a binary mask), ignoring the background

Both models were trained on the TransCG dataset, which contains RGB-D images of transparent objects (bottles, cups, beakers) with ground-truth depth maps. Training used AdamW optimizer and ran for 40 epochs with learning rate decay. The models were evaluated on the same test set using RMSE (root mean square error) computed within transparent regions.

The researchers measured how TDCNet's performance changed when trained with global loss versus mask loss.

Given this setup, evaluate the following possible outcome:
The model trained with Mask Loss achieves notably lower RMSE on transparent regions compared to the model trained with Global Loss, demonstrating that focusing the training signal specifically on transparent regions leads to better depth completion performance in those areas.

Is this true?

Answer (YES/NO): YES